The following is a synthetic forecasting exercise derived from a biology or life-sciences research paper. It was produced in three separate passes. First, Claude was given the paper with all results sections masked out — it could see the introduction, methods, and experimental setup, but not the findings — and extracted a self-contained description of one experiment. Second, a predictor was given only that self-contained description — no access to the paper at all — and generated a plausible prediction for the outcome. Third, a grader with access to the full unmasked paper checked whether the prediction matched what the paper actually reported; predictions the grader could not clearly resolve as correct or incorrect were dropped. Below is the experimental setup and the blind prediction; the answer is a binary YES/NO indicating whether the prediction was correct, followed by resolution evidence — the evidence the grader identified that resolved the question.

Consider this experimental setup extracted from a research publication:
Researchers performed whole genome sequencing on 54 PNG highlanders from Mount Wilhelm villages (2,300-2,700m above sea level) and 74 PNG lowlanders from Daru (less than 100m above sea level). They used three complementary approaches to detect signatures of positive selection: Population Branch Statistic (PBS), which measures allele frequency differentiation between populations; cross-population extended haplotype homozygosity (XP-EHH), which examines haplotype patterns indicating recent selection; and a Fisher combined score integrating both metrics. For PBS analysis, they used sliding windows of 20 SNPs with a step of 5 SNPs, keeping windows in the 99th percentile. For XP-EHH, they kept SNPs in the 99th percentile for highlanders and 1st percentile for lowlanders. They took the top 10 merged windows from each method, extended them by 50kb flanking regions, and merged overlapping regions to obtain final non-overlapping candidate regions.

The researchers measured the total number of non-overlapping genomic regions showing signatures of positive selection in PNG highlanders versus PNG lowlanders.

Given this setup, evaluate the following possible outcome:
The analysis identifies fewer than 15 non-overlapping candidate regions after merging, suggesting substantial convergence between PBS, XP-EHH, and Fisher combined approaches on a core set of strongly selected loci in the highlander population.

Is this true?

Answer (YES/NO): NO